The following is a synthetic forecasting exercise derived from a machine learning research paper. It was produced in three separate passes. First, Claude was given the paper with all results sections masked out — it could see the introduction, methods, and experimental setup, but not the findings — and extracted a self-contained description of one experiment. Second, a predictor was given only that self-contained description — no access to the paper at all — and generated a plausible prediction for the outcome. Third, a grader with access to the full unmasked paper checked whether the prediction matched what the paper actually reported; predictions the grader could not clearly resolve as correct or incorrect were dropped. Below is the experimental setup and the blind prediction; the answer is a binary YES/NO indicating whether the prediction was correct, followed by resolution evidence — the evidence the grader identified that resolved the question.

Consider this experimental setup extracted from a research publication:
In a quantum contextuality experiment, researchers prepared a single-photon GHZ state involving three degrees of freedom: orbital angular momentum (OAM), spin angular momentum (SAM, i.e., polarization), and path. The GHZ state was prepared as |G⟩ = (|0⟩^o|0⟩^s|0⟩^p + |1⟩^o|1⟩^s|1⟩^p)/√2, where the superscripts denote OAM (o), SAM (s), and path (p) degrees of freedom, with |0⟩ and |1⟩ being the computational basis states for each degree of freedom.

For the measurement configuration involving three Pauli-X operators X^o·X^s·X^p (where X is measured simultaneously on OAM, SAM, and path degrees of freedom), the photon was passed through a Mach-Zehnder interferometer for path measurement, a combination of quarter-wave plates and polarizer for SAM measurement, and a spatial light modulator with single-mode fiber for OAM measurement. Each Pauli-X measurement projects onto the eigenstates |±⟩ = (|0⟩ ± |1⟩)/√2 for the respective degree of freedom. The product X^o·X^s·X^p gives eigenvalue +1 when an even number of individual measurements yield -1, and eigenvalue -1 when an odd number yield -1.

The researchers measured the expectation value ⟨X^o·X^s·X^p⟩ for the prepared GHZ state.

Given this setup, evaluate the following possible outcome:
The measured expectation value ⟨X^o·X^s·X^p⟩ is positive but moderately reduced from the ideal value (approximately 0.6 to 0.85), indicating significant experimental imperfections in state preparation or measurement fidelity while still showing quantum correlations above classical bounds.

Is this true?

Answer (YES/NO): NO